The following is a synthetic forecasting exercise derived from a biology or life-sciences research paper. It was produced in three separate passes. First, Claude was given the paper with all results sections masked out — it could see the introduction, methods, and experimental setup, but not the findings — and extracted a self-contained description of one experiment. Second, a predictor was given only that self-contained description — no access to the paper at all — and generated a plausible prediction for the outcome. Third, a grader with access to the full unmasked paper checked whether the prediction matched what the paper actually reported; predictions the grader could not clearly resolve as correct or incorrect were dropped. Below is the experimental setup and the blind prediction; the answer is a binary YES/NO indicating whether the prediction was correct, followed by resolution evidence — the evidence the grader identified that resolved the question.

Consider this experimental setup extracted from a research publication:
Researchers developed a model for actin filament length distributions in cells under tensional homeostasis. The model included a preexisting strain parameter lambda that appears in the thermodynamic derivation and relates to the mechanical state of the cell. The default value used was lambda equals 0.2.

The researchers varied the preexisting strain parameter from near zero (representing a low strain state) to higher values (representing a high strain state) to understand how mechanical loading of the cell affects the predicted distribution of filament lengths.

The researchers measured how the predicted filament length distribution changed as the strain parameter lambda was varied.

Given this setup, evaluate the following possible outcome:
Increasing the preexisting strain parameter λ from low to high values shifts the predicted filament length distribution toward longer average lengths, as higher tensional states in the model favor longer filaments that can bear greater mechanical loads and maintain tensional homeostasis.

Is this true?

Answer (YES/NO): NO